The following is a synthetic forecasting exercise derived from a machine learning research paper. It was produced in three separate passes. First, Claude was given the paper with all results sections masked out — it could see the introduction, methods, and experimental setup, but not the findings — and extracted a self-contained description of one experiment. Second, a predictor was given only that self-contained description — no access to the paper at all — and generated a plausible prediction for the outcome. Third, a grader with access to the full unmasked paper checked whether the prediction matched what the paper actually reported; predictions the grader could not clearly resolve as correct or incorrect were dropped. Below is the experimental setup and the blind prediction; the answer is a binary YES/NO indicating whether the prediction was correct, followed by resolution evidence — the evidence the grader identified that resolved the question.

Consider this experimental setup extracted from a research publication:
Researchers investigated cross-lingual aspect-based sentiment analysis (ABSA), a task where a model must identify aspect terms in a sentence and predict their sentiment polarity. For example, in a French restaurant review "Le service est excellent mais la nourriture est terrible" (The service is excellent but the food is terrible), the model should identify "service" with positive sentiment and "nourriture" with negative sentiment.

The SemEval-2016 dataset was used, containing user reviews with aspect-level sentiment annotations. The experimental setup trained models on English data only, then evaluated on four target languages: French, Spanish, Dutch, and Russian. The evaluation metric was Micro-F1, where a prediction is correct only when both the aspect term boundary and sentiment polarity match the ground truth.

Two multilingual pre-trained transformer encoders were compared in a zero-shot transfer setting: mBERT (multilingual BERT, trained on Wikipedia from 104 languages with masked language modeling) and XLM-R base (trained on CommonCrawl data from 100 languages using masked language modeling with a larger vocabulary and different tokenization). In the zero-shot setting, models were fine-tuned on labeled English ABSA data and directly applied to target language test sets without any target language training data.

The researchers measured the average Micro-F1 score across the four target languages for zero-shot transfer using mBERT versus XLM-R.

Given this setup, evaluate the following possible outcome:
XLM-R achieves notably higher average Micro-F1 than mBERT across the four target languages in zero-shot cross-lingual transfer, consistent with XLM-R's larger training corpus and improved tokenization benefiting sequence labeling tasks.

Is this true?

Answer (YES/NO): YES